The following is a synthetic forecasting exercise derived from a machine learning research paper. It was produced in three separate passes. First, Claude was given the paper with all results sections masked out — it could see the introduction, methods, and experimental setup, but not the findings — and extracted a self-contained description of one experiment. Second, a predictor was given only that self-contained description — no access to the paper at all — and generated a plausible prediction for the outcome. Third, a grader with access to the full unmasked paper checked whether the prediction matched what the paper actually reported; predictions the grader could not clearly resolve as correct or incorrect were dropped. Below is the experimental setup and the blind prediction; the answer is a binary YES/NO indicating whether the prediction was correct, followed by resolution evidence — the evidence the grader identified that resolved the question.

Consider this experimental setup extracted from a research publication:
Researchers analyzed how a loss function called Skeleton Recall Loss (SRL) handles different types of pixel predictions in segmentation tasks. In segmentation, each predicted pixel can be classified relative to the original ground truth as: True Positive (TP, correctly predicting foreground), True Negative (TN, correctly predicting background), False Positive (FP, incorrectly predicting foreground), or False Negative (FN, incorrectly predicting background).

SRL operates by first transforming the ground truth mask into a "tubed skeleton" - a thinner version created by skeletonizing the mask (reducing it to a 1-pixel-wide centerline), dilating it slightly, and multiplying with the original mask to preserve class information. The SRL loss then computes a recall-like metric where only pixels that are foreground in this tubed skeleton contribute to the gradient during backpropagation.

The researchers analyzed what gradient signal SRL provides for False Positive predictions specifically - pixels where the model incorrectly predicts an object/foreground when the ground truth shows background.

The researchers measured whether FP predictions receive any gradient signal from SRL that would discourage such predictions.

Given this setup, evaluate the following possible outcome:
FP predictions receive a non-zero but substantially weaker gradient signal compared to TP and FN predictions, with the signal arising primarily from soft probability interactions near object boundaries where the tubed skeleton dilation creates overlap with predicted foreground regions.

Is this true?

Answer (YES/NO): NO